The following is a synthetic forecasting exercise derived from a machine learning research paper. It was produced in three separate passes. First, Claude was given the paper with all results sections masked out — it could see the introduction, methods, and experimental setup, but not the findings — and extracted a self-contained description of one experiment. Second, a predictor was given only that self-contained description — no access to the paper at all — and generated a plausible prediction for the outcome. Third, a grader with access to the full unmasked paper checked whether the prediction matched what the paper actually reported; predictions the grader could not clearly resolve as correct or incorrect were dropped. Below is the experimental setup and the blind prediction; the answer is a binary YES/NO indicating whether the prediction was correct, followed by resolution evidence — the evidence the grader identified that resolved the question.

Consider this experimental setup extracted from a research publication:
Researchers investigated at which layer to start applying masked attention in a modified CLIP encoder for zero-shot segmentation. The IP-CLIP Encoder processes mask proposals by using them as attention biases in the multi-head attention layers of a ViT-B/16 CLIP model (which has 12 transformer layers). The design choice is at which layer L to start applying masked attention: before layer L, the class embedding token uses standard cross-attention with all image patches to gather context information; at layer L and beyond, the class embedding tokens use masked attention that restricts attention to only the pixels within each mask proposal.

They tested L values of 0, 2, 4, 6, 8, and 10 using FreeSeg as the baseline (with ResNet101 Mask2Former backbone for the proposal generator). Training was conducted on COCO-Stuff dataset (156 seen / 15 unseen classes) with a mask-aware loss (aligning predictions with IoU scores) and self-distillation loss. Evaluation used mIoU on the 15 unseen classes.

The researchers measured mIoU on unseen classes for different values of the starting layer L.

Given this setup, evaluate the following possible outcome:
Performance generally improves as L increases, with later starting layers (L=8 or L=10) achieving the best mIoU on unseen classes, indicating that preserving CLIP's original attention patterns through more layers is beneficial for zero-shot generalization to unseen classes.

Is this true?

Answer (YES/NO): NO